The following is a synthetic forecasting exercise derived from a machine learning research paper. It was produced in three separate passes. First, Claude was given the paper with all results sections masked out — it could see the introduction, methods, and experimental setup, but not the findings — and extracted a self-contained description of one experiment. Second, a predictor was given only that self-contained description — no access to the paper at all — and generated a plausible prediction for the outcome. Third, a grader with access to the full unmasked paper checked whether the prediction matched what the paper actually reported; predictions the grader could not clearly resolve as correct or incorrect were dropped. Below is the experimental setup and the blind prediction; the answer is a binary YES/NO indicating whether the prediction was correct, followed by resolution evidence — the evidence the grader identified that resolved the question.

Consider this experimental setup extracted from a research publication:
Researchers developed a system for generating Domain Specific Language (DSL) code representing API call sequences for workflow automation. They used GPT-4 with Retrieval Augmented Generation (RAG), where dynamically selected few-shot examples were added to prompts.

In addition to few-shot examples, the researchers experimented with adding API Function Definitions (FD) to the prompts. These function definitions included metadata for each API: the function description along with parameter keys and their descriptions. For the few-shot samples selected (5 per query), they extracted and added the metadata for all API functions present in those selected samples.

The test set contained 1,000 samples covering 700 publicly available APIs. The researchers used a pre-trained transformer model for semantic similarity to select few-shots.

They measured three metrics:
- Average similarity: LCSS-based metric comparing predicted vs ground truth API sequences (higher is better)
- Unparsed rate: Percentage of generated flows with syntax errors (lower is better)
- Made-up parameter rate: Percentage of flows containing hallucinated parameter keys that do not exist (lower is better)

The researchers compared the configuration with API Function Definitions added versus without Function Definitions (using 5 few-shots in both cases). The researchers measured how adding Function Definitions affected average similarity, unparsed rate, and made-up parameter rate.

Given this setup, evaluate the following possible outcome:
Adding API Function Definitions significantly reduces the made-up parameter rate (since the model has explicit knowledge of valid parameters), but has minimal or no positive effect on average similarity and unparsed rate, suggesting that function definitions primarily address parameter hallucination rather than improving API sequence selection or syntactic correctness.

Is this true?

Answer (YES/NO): YES